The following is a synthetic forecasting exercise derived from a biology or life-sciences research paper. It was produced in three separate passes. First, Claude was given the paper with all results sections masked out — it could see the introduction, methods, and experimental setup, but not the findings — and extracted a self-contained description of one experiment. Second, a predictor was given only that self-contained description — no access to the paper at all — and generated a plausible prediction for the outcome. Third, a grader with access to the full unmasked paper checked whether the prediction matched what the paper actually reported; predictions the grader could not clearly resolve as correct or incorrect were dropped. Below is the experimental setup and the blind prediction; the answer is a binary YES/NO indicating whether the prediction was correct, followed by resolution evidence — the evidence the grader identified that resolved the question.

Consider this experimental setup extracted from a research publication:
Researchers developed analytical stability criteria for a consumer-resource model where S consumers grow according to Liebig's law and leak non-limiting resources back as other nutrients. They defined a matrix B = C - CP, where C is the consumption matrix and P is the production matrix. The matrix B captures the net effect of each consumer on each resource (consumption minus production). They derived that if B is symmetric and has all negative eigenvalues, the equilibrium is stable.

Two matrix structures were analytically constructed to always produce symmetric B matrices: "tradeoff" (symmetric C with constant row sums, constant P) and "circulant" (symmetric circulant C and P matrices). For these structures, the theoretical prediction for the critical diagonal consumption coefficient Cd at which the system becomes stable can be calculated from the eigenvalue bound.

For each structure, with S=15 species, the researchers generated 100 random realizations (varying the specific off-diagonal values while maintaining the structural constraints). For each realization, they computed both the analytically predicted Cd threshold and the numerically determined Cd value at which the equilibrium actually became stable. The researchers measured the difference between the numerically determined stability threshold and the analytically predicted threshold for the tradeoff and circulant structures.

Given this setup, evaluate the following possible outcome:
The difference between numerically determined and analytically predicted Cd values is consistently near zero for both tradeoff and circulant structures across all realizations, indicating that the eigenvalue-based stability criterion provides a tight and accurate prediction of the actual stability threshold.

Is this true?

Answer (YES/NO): YES